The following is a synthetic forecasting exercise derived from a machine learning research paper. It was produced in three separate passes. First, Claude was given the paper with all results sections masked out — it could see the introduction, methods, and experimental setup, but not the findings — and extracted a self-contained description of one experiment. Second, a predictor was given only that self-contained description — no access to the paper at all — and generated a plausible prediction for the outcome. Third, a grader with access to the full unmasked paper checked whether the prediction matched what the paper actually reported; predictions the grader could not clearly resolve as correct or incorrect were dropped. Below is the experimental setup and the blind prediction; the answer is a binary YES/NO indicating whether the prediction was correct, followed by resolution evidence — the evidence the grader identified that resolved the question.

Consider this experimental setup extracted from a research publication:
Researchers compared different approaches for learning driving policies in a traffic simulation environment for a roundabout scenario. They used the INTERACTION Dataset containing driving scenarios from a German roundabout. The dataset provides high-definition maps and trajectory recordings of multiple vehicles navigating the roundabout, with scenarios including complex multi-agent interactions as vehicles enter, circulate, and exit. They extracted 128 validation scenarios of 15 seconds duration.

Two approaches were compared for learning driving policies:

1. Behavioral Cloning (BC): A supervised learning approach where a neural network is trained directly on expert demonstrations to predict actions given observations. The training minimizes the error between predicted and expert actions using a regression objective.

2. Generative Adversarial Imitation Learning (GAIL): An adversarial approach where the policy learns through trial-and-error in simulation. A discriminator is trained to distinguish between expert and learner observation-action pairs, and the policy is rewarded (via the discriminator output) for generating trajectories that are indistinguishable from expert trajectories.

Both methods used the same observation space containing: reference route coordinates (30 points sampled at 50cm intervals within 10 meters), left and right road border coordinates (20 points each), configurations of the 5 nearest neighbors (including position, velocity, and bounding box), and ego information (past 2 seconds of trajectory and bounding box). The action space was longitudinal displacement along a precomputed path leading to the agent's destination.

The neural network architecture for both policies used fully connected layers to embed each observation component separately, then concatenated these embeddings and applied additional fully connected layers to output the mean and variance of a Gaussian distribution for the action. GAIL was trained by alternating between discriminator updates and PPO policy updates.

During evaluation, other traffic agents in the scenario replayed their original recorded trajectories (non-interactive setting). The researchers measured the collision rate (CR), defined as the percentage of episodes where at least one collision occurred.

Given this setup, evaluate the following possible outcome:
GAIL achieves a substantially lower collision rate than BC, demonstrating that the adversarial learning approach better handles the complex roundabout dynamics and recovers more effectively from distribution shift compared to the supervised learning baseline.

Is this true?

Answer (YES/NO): YES